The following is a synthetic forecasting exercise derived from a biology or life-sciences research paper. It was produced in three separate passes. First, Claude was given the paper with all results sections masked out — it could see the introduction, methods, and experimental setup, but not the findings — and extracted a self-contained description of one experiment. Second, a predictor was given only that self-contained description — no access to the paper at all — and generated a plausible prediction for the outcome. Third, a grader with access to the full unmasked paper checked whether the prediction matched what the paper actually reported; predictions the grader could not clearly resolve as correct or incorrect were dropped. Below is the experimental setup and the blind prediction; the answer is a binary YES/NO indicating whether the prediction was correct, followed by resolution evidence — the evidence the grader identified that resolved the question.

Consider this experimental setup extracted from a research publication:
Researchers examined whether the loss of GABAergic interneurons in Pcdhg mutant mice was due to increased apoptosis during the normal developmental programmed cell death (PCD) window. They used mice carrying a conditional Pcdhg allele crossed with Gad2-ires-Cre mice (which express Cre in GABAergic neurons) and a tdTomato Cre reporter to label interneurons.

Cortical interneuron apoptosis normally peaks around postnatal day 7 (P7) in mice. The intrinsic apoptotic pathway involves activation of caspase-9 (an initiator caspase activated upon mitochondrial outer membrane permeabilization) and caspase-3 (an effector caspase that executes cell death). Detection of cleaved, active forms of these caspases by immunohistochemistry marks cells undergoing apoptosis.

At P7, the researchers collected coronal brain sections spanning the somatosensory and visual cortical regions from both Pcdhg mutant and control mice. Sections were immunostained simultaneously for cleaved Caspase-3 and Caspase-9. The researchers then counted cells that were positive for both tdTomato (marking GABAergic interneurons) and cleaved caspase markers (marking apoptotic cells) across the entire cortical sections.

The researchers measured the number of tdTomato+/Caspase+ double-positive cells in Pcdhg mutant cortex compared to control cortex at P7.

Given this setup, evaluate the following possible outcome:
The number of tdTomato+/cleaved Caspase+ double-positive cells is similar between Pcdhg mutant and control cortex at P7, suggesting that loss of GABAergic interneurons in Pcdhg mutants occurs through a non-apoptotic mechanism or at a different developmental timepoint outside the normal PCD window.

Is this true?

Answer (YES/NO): NO